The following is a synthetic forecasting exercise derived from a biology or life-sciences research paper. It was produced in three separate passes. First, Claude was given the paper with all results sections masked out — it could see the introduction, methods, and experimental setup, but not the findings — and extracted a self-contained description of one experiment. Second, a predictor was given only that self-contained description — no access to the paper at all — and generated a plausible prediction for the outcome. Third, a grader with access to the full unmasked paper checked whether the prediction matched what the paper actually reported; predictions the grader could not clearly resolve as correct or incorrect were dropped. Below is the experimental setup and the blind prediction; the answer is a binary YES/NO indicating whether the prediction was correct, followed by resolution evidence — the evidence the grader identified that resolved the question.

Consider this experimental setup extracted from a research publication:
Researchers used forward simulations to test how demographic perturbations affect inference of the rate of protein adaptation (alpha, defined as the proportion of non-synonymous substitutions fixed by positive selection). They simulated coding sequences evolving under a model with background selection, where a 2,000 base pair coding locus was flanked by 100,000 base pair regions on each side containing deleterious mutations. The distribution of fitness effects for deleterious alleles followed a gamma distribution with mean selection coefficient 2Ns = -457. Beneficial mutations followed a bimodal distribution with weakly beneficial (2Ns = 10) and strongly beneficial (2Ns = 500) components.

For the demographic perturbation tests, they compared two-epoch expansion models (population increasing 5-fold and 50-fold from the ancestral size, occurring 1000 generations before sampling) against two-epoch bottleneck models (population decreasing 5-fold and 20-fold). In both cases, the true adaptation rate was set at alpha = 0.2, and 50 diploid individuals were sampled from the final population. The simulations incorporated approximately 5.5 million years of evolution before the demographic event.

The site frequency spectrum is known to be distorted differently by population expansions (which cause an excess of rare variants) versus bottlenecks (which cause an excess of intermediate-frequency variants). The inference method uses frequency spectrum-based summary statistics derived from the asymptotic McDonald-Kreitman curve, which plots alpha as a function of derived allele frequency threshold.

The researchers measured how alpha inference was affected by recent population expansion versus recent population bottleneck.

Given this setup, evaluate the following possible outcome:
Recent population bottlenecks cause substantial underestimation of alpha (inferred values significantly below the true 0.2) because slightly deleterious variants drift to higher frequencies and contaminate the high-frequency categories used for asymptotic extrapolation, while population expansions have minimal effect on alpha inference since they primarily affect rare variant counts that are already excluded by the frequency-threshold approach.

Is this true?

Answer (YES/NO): YES